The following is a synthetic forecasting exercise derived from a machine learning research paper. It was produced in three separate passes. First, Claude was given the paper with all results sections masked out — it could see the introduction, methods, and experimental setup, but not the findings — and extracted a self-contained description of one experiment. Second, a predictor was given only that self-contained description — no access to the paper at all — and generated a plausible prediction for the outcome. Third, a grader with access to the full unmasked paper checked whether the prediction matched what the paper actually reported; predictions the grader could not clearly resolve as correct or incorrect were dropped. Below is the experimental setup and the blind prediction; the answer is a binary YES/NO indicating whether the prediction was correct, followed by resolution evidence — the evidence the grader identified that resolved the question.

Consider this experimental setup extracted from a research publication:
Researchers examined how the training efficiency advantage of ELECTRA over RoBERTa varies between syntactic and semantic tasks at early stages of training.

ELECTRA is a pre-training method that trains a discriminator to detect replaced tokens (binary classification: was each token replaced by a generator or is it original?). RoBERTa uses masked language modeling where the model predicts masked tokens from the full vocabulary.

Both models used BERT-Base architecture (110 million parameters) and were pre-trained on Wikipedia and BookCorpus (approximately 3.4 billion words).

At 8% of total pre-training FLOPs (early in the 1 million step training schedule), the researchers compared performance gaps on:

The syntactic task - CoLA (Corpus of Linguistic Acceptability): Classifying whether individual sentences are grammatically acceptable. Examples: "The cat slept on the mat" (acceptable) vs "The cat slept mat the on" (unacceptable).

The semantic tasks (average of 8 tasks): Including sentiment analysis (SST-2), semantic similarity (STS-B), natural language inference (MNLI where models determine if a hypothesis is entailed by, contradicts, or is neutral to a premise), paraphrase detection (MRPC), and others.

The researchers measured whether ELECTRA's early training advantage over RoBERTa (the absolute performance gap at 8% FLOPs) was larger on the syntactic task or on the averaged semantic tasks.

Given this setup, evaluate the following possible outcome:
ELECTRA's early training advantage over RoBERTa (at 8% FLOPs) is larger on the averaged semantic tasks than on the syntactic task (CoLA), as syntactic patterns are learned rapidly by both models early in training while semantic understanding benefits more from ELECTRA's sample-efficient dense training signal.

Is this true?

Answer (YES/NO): NO